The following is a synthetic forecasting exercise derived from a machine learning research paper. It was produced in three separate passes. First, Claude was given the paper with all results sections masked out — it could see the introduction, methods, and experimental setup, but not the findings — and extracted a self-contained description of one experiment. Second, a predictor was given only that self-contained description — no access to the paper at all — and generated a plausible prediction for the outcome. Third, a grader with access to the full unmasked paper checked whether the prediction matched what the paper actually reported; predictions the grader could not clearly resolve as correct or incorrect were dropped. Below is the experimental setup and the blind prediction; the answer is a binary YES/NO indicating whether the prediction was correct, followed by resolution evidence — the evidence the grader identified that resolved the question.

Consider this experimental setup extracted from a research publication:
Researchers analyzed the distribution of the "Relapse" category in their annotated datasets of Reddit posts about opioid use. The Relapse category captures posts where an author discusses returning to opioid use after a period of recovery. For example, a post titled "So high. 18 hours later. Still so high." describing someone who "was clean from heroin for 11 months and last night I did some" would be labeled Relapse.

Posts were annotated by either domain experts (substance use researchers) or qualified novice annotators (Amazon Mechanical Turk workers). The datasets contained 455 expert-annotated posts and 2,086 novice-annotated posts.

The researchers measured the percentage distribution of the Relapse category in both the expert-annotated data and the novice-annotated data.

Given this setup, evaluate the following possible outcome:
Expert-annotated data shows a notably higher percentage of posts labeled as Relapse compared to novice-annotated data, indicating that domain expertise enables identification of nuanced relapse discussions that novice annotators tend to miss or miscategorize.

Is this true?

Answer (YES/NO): NO